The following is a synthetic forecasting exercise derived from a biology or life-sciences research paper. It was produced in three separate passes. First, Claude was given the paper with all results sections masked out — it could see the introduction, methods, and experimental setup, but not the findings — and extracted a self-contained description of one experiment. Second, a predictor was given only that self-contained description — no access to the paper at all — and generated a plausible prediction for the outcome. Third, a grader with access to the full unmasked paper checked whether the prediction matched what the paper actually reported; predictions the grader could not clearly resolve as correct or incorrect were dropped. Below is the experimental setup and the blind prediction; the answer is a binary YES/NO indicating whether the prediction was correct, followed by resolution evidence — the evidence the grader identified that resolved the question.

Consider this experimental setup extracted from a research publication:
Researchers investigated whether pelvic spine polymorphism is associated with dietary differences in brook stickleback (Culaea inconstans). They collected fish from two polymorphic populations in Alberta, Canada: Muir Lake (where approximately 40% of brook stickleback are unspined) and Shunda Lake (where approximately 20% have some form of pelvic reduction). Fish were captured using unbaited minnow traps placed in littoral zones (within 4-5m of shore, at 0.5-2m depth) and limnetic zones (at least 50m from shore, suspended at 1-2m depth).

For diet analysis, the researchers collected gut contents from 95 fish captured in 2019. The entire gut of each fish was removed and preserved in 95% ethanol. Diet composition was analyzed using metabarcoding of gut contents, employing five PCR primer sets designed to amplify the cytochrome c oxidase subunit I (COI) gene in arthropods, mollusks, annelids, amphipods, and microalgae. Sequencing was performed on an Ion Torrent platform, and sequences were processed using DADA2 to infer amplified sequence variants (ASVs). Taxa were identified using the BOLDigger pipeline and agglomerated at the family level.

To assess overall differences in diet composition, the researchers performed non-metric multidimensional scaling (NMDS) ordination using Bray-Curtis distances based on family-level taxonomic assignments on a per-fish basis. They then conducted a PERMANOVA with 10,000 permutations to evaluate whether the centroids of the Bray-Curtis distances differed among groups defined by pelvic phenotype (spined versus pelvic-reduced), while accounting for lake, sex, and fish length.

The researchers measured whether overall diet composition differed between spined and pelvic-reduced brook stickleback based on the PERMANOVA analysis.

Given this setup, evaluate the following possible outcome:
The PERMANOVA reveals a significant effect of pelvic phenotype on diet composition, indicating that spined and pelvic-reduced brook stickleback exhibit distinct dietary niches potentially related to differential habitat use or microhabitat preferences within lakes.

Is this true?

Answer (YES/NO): YES